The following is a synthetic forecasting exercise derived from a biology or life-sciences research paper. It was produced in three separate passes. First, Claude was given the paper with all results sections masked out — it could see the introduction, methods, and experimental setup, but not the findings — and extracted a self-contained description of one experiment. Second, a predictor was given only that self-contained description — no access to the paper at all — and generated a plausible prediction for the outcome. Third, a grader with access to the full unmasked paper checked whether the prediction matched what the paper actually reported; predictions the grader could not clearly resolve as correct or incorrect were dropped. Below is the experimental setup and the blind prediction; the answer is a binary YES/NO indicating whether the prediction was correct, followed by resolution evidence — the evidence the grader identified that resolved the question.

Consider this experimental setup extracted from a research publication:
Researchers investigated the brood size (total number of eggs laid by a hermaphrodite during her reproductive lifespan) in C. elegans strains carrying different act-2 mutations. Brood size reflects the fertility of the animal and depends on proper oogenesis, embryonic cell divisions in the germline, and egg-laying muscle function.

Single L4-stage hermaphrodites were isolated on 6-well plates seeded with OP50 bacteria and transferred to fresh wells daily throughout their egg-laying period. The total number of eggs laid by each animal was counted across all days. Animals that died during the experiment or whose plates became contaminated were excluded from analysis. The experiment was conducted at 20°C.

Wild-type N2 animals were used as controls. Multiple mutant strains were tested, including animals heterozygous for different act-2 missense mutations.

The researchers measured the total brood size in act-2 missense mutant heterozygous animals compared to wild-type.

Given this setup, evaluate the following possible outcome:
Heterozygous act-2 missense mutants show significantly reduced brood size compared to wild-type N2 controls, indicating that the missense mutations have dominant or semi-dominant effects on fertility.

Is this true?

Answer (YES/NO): YES